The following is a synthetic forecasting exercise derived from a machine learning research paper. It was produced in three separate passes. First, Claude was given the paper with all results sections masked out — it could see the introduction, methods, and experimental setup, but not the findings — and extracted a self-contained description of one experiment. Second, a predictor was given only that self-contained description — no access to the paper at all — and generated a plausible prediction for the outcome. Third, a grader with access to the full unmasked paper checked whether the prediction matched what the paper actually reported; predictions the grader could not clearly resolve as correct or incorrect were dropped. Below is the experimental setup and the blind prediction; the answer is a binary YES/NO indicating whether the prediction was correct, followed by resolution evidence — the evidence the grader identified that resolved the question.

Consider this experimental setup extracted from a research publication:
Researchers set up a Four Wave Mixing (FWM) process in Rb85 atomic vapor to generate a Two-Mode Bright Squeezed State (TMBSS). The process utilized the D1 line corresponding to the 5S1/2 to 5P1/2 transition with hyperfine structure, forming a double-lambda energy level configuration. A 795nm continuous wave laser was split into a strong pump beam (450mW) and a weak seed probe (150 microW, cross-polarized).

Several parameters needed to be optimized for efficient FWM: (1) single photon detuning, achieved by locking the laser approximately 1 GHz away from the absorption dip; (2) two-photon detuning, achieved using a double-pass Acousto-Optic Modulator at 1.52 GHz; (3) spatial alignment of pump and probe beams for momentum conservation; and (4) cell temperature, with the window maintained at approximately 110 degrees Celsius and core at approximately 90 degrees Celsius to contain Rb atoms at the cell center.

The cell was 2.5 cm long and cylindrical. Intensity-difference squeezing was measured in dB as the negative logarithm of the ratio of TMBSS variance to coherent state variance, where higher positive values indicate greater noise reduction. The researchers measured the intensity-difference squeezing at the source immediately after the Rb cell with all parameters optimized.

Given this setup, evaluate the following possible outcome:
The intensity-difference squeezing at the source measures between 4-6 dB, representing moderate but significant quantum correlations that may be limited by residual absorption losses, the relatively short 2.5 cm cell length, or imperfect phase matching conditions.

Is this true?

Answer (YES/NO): NO